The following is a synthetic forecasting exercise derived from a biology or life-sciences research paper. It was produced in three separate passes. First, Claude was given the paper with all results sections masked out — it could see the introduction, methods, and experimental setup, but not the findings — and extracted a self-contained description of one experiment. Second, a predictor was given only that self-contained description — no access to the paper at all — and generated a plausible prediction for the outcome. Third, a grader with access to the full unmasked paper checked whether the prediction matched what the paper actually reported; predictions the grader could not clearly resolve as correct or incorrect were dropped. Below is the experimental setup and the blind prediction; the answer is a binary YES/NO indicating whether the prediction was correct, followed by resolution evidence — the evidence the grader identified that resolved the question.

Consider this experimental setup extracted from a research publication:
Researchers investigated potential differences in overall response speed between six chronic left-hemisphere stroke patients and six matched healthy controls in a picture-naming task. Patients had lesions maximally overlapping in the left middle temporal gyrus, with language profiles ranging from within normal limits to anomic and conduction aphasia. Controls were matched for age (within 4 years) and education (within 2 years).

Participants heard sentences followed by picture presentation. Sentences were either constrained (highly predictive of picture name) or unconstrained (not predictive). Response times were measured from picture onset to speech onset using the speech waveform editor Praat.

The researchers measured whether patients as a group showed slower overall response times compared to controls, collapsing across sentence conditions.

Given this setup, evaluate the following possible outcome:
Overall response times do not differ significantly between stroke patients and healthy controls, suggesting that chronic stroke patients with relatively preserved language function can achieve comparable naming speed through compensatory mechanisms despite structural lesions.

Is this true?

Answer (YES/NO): YES